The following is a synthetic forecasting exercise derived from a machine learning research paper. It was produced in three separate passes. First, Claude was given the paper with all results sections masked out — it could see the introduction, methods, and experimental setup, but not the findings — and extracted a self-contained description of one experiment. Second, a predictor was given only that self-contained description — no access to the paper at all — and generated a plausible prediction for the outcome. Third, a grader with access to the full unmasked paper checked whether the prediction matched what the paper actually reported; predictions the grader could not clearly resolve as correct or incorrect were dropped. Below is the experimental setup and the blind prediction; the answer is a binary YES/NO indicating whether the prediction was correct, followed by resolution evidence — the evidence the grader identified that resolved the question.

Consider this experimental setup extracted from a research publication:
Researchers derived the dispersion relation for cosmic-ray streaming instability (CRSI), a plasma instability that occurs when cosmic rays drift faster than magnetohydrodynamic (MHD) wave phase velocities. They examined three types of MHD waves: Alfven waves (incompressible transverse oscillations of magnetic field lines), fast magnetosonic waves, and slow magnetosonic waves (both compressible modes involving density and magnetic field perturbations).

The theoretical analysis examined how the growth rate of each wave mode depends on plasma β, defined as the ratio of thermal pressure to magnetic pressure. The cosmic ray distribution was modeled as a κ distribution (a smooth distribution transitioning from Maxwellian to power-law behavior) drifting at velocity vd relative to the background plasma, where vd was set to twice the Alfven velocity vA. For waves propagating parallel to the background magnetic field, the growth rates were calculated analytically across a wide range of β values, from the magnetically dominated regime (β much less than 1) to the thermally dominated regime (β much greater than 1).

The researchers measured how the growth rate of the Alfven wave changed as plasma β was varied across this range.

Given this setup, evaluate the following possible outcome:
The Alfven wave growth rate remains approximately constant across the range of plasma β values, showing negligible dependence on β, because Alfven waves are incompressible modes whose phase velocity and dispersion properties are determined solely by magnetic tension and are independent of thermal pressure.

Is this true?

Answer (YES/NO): YES